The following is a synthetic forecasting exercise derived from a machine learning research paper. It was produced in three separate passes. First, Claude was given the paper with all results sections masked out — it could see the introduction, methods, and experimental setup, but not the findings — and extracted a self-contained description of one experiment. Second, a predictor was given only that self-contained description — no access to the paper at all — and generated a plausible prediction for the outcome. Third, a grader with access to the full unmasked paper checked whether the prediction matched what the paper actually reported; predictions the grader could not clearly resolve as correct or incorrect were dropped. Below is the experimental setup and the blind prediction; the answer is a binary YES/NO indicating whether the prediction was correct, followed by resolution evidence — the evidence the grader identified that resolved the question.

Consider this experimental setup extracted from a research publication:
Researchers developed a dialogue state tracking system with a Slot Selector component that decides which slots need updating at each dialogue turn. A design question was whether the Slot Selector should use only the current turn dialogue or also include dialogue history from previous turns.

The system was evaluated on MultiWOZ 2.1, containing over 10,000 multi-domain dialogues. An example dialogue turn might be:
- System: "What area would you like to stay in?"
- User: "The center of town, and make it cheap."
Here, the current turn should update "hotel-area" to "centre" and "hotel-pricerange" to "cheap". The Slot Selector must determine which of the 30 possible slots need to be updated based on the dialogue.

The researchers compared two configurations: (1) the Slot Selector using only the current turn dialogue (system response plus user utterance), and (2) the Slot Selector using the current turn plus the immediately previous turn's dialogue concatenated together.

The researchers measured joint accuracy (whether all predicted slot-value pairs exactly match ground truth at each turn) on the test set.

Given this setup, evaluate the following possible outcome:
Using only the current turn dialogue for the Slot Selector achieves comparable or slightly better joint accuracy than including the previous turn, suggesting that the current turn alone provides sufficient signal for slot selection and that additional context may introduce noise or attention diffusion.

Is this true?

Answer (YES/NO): YES